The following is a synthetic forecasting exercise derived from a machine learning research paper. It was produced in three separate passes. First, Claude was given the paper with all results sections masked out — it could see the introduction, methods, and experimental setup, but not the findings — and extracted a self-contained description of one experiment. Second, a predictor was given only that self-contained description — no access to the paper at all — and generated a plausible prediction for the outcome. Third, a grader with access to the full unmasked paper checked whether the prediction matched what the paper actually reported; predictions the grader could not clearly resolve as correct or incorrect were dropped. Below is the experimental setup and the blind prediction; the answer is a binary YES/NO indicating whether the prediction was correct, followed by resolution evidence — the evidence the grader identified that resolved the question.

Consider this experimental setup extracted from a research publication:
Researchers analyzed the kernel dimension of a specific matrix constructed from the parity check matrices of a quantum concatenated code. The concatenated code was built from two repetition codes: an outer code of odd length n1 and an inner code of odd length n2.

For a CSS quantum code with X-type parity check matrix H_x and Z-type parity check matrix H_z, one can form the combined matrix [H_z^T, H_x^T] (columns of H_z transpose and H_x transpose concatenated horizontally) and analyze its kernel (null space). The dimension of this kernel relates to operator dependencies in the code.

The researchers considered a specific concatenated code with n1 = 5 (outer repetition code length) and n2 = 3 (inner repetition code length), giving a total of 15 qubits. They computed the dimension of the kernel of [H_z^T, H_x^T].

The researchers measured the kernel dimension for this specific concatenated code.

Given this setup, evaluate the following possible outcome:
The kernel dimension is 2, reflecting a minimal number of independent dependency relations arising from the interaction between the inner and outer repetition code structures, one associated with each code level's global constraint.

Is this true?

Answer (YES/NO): NO